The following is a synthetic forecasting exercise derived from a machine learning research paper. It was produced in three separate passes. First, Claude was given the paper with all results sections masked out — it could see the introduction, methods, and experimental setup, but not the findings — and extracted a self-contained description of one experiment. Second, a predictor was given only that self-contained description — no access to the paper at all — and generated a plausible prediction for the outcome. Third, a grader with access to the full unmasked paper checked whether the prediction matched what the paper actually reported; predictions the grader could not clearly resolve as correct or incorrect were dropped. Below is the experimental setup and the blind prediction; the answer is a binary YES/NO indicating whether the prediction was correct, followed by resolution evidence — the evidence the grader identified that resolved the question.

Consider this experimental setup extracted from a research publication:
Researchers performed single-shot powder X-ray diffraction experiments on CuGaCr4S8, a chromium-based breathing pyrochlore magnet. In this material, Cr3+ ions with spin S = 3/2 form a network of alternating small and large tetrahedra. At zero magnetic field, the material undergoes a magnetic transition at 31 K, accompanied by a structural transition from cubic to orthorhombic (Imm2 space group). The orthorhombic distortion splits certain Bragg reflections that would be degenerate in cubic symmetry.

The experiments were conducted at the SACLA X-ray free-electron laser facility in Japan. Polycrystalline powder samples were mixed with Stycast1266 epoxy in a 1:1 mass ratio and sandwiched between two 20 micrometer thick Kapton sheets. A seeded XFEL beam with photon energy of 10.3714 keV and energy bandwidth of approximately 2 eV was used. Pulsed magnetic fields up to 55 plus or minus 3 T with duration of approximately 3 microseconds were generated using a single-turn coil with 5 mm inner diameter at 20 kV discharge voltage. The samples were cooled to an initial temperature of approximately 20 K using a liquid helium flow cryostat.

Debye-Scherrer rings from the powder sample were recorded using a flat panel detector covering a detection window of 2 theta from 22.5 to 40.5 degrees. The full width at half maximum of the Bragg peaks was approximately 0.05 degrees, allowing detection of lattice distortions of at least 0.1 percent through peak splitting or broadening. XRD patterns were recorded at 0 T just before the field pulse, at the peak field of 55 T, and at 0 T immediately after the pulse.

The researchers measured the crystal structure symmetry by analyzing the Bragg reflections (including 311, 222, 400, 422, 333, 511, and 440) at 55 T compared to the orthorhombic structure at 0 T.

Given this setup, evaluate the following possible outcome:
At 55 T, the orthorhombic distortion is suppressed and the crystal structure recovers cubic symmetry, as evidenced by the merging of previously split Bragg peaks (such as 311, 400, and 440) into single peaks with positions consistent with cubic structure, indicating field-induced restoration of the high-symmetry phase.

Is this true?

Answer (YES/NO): YES